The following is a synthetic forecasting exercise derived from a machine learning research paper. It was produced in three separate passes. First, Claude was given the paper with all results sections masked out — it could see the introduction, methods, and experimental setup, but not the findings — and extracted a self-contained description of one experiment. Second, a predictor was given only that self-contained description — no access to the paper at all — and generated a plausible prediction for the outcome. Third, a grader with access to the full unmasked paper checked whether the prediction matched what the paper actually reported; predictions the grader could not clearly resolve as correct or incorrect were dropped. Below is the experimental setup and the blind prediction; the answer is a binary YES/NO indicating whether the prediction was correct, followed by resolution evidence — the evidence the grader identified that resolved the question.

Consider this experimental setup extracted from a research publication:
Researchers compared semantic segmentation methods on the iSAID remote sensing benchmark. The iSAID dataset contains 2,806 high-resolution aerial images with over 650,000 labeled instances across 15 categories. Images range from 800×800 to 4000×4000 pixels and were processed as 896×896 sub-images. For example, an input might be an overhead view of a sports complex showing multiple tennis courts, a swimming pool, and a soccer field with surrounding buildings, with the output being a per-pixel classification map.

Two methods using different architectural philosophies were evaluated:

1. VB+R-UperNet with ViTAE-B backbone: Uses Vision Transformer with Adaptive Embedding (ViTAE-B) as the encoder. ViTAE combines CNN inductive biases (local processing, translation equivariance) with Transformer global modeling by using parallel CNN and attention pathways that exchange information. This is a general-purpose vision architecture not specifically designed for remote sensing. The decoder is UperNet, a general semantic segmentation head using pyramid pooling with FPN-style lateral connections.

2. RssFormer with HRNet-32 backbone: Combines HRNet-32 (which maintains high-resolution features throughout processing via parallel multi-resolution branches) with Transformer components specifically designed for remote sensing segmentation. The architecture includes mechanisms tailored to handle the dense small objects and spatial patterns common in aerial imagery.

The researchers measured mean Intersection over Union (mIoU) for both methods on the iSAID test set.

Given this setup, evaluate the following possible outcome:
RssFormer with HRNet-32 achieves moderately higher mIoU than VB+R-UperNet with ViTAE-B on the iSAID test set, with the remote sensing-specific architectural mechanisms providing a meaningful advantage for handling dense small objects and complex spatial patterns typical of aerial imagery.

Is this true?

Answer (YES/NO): YES